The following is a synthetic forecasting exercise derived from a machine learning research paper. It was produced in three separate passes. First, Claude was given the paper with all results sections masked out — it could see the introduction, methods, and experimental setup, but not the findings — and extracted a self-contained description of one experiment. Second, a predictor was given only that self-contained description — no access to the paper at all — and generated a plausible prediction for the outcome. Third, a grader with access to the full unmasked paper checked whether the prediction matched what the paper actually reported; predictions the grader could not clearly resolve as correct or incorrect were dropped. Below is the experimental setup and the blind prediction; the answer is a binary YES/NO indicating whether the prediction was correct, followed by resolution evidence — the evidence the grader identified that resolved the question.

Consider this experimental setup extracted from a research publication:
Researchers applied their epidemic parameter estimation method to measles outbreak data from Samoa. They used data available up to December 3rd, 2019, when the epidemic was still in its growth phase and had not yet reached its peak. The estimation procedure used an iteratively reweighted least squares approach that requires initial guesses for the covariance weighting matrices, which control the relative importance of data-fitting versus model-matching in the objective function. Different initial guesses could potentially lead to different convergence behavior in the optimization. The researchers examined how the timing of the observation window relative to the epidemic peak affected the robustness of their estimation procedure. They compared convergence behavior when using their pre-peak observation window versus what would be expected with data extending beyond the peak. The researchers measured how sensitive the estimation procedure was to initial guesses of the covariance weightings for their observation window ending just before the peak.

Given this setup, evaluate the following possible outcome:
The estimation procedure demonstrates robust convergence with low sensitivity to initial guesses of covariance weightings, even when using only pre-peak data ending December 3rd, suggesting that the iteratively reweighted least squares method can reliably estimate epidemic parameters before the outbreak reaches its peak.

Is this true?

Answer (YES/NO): NO